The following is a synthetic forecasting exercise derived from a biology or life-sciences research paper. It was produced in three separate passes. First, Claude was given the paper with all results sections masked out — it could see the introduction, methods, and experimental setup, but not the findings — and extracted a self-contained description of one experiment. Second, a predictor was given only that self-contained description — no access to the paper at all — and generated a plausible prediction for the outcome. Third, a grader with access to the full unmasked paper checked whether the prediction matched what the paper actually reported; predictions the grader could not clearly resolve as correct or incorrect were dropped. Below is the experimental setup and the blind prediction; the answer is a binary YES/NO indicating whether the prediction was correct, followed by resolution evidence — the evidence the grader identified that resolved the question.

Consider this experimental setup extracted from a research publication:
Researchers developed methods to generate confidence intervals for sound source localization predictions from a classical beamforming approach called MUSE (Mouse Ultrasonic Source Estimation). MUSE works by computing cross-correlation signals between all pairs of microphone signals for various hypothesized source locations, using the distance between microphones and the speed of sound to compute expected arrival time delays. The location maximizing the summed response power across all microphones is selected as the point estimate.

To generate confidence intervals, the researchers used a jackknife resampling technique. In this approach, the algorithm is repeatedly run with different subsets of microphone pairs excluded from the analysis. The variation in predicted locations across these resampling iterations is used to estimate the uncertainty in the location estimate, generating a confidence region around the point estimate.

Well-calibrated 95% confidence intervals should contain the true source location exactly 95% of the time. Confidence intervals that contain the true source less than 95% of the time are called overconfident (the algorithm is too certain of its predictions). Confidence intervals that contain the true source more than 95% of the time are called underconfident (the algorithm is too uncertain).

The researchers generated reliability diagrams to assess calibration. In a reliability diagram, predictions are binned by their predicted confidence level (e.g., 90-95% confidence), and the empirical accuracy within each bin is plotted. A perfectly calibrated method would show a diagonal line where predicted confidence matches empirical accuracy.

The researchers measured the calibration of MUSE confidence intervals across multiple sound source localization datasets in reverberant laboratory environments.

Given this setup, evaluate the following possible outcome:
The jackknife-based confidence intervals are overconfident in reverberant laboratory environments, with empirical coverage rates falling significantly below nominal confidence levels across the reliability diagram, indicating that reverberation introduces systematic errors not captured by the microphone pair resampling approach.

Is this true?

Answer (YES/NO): YES